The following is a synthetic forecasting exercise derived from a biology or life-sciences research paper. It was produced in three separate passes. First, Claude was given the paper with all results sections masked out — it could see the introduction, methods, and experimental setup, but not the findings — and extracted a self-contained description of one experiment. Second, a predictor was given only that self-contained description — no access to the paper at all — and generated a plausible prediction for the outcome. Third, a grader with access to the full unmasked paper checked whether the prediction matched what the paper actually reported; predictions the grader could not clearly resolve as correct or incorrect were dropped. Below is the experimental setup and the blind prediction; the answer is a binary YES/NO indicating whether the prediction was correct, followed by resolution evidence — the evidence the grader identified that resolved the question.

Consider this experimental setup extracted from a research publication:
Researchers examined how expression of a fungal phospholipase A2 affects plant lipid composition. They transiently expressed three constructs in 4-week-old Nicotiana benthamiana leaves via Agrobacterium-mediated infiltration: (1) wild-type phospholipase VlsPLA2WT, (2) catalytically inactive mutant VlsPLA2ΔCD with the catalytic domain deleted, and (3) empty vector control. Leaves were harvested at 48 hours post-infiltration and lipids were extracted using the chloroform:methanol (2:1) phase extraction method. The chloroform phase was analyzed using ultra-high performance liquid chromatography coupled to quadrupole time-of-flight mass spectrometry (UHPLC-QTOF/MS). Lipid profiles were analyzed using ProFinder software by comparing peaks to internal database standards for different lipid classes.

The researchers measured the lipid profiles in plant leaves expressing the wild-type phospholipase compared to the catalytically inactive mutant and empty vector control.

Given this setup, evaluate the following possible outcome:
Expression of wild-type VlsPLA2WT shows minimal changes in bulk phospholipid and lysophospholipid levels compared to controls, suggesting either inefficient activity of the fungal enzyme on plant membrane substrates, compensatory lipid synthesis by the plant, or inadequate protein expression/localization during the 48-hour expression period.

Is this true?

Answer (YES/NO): NO